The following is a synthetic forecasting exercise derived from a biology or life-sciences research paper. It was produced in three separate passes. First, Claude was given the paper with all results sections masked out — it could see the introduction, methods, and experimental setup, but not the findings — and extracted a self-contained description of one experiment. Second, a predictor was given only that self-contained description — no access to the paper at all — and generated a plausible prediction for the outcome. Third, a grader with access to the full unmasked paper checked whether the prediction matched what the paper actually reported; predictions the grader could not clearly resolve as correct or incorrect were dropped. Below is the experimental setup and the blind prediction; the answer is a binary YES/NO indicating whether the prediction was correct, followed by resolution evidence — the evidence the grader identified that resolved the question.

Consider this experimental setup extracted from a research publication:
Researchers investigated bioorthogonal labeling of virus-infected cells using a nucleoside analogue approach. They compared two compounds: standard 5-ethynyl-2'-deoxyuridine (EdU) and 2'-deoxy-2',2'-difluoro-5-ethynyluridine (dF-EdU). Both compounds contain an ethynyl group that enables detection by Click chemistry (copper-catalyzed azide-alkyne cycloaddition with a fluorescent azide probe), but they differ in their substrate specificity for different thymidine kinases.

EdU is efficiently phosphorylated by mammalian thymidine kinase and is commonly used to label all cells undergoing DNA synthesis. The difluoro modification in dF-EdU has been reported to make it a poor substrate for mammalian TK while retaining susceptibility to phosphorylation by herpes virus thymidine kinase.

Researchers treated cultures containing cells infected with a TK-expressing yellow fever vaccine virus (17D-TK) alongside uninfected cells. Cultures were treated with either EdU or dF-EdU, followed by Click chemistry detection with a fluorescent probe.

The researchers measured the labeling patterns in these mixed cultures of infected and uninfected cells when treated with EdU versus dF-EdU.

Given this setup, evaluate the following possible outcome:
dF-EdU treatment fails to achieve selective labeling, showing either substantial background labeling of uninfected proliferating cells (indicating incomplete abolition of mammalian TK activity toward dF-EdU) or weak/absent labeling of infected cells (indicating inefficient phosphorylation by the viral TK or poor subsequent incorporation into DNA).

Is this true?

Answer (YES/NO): NO